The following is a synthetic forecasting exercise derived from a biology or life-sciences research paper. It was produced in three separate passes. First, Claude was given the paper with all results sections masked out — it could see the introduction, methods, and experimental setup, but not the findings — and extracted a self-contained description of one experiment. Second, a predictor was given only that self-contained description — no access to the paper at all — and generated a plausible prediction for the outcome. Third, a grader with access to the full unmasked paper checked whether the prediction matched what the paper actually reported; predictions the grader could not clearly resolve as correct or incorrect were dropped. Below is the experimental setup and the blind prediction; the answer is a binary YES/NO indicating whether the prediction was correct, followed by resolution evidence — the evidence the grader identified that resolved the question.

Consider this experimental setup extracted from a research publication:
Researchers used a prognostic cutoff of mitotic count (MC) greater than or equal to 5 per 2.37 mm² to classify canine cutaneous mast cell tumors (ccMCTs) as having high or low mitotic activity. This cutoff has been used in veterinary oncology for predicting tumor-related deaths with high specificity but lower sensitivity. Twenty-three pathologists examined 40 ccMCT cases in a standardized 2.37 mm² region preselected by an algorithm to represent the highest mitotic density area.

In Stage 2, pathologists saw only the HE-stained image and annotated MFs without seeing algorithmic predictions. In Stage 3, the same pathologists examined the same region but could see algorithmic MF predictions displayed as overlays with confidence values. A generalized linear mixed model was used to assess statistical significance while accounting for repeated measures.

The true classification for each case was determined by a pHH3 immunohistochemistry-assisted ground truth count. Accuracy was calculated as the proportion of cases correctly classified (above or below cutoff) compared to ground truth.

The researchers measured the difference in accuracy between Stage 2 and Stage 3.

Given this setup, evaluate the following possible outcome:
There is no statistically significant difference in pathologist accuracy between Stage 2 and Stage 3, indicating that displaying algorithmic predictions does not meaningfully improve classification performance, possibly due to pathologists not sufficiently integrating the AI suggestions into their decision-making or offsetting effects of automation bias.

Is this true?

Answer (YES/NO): NO